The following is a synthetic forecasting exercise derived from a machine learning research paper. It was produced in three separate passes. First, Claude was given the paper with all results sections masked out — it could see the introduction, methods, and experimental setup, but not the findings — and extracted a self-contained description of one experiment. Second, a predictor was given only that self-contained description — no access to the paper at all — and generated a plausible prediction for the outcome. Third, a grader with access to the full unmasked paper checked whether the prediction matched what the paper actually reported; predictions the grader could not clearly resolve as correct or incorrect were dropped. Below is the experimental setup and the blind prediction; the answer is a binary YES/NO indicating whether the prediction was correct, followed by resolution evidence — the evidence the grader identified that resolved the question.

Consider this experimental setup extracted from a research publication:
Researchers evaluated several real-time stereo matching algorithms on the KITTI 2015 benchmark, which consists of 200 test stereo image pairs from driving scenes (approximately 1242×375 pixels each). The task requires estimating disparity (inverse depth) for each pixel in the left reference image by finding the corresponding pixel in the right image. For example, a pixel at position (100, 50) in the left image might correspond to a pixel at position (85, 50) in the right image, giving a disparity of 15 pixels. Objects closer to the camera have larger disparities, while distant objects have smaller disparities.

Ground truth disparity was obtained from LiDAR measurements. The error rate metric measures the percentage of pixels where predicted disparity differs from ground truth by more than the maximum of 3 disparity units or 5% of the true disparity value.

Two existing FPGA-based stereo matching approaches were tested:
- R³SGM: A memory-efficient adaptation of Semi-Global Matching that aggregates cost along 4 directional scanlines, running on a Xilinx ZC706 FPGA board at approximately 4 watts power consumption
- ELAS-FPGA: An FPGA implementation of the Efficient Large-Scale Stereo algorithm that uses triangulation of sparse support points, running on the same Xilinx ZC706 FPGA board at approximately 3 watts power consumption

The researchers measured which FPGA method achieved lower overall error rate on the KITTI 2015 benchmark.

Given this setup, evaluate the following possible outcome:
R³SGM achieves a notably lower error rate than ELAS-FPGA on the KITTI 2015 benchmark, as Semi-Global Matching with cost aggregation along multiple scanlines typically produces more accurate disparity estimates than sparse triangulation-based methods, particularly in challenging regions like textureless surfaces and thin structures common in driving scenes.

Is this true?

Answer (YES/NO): YES